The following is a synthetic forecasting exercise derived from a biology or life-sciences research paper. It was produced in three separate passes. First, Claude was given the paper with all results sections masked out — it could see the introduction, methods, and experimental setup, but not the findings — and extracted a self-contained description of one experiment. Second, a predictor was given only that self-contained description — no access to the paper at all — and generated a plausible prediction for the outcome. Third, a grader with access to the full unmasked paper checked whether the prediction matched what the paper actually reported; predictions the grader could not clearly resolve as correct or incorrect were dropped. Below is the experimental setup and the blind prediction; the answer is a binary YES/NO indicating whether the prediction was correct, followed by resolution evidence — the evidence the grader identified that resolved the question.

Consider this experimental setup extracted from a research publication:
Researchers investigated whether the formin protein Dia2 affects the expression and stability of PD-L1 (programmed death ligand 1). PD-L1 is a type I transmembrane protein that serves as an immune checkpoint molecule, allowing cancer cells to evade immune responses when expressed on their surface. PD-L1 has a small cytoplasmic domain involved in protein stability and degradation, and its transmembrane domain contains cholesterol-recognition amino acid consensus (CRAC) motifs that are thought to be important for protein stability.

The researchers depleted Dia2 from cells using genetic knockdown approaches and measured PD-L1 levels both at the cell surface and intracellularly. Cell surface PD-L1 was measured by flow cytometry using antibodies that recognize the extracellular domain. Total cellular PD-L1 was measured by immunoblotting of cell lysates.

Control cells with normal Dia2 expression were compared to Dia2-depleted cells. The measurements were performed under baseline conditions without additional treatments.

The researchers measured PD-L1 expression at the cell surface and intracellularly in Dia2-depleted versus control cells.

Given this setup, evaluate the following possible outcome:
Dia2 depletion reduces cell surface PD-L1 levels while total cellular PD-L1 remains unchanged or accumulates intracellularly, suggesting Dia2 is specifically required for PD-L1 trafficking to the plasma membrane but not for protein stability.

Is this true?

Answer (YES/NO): NO